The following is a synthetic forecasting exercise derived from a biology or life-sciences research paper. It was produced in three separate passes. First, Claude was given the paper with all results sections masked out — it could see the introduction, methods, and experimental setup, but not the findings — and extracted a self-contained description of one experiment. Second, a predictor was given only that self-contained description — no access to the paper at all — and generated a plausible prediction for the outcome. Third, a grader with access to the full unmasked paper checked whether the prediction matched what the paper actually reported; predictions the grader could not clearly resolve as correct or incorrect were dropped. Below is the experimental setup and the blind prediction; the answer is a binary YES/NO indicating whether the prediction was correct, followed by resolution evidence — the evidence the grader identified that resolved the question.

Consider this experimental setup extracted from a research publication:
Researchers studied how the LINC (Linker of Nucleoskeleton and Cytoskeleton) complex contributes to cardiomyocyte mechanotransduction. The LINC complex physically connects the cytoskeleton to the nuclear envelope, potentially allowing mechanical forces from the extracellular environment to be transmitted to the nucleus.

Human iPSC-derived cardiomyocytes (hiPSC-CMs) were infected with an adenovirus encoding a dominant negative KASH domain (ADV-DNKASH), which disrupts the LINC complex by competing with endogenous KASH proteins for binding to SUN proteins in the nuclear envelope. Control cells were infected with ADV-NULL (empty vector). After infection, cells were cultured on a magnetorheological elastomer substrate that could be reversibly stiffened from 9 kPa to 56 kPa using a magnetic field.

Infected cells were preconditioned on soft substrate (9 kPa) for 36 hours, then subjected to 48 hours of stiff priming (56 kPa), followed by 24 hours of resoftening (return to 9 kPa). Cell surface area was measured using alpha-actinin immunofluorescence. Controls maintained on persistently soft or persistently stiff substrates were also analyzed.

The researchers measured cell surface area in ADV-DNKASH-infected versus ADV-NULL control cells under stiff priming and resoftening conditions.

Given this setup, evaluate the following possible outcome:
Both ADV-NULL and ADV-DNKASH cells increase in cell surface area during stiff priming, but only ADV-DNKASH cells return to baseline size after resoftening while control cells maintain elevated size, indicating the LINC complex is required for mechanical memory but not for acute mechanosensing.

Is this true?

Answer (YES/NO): NO